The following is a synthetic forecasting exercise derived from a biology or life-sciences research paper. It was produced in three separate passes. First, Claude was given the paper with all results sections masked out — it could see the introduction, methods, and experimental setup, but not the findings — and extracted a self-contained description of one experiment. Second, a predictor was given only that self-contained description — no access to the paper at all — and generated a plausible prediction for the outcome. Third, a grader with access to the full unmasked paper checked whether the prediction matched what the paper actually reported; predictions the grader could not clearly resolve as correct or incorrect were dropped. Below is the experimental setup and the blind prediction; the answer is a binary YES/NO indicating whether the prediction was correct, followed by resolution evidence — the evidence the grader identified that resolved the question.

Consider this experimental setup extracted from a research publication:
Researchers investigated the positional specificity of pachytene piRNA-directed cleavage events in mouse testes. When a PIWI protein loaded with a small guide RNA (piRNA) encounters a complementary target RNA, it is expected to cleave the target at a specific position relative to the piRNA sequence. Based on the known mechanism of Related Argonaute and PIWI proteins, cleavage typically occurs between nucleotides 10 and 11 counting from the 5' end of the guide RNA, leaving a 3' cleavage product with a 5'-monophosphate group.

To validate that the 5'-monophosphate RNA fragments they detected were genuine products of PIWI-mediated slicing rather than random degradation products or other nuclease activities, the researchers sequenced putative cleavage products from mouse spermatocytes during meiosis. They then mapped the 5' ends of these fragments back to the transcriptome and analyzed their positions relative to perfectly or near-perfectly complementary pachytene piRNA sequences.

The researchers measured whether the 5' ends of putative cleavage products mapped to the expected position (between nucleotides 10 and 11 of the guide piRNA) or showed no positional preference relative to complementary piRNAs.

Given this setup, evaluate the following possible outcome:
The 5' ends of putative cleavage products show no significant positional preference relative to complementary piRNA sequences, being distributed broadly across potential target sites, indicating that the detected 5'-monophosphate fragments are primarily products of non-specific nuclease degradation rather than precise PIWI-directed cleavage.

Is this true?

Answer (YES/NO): NO